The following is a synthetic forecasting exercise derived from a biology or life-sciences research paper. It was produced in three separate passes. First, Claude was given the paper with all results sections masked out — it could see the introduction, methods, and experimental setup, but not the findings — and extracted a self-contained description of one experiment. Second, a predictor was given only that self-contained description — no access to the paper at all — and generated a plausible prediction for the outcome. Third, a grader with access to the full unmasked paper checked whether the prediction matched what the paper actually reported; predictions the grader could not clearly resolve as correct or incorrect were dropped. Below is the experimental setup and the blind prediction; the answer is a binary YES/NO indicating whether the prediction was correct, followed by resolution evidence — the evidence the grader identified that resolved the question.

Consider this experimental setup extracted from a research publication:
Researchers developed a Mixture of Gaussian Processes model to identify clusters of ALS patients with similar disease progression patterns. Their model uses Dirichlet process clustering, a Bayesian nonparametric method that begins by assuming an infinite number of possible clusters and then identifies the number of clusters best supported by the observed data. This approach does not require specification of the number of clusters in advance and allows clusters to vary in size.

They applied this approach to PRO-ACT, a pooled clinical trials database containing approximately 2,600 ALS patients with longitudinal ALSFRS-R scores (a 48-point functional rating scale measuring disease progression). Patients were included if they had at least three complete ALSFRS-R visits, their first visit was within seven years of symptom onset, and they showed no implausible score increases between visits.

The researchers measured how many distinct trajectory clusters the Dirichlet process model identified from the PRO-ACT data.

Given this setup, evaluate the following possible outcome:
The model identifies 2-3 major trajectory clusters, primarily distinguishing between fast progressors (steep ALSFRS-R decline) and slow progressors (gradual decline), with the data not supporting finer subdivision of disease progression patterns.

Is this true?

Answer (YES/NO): NO